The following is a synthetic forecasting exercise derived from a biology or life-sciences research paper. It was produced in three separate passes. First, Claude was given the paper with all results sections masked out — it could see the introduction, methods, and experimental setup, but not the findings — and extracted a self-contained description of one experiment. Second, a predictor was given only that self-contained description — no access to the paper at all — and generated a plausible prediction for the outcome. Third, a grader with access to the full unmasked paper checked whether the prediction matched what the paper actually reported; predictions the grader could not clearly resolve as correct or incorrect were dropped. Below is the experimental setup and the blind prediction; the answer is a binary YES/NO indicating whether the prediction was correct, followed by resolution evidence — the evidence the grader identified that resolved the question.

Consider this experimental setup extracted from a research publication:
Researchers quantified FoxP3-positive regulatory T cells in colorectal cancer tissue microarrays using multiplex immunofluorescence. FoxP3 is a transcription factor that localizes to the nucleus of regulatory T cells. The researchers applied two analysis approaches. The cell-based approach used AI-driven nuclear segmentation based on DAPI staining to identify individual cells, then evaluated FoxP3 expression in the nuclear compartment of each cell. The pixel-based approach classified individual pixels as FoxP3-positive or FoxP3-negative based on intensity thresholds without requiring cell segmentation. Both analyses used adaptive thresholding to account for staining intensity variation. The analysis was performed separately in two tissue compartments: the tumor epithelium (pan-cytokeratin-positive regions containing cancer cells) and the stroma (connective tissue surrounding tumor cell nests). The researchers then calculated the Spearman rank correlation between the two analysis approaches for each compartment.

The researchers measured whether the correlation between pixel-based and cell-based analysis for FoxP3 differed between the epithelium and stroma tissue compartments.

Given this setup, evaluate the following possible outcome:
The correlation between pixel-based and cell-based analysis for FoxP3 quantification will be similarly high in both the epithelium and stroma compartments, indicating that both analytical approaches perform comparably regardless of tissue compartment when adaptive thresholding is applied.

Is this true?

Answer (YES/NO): NO